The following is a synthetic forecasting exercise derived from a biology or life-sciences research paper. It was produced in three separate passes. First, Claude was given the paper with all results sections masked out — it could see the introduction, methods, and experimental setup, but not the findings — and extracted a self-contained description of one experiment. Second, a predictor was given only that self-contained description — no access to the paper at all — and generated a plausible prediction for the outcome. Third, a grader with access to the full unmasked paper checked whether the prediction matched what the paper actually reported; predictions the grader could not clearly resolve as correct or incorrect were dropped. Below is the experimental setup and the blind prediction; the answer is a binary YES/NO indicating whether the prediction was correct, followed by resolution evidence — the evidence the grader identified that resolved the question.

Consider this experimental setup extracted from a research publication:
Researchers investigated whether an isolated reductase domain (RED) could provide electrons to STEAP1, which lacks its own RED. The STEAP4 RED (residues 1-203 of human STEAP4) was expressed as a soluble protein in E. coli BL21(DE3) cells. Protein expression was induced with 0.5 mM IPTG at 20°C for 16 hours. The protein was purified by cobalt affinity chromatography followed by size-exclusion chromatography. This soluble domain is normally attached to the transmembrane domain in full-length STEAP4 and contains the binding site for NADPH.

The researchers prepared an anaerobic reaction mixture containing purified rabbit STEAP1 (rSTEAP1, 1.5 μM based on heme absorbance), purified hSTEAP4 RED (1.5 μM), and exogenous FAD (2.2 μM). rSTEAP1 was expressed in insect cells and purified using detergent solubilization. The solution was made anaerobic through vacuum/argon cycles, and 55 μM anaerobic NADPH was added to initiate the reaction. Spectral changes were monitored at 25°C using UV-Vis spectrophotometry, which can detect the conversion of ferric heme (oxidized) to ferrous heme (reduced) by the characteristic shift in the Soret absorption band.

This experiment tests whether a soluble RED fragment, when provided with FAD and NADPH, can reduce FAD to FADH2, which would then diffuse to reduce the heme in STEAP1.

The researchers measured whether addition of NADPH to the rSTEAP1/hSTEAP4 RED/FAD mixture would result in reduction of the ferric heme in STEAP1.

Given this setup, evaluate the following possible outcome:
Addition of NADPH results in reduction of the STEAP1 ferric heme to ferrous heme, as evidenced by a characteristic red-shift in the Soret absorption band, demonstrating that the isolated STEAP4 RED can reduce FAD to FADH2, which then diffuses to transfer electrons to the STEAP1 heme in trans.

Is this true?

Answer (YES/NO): YES